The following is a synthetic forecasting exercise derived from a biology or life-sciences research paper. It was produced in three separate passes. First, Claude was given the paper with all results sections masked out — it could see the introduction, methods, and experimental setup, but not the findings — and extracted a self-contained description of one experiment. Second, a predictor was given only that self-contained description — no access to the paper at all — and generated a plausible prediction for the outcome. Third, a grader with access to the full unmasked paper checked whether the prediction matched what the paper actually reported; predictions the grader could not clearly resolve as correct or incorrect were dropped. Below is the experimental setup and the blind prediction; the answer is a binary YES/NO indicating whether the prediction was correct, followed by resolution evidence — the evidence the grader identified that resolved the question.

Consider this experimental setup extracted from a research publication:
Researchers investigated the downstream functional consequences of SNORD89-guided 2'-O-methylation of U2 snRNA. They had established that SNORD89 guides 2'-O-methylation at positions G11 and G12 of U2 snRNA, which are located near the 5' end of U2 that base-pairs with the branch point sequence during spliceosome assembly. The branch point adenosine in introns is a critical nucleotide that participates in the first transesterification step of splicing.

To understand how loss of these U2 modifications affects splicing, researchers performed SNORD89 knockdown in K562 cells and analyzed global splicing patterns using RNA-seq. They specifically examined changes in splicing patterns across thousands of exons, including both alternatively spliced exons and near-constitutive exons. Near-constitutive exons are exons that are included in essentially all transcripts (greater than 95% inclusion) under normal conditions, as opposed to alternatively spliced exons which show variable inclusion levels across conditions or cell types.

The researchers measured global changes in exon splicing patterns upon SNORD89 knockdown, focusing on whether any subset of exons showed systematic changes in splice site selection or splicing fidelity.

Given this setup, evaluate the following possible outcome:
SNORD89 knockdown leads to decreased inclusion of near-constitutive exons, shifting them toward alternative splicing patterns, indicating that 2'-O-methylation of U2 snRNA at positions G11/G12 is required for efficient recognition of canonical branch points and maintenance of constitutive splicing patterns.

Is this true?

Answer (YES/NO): YES